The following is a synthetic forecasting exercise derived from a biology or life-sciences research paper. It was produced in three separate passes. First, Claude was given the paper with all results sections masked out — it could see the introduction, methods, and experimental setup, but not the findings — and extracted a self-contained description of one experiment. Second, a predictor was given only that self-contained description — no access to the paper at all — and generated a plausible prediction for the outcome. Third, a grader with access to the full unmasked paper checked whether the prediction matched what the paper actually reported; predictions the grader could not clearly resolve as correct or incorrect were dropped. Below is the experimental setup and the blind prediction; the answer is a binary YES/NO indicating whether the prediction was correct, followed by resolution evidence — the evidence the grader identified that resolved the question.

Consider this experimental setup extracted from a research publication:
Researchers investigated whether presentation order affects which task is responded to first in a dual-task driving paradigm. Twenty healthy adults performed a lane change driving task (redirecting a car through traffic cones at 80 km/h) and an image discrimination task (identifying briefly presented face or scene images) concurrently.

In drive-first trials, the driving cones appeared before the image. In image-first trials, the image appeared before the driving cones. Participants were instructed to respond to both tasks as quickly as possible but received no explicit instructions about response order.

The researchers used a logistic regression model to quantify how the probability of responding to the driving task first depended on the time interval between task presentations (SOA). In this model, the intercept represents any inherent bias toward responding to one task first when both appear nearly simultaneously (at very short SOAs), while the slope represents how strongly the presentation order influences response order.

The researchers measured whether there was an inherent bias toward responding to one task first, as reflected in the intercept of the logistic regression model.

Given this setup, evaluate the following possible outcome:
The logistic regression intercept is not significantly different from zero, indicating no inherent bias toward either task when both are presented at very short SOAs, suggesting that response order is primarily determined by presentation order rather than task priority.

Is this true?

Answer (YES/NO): NO